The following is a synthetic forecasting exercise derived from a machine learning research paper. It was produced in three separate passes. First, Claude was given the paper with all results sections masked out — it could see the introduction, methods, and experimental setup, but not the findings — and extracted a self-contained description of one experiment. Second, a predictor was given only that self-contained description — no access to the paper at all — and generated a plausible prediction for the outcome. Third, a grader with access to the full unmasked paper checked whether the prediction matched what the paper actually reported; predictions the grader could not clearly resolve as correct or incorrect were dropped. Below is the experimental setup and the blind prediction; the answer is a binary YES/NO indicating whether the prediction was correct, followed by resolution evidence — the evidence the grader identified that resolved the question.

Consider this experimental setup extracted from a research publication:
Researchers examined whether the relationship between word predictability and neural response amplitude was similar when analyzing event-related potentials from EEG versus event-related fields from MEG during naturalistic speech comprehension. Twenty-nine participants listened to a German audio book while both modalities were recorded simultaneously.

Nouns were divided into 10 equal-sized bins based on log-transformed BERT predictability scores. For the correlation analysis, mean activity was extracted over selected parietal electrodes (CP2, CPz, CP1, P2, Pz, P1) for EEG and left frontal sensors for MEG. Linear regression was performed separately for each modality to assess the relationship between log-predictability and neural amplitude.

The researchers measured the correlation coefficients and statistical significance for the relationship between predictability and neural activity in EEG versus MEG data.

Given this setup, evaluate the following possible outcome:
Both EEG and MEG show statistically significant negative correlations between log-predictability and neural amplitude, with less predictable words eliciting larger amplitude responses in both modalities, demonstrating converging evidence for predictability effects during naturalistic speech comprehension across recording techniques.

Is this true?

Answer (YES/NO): YES